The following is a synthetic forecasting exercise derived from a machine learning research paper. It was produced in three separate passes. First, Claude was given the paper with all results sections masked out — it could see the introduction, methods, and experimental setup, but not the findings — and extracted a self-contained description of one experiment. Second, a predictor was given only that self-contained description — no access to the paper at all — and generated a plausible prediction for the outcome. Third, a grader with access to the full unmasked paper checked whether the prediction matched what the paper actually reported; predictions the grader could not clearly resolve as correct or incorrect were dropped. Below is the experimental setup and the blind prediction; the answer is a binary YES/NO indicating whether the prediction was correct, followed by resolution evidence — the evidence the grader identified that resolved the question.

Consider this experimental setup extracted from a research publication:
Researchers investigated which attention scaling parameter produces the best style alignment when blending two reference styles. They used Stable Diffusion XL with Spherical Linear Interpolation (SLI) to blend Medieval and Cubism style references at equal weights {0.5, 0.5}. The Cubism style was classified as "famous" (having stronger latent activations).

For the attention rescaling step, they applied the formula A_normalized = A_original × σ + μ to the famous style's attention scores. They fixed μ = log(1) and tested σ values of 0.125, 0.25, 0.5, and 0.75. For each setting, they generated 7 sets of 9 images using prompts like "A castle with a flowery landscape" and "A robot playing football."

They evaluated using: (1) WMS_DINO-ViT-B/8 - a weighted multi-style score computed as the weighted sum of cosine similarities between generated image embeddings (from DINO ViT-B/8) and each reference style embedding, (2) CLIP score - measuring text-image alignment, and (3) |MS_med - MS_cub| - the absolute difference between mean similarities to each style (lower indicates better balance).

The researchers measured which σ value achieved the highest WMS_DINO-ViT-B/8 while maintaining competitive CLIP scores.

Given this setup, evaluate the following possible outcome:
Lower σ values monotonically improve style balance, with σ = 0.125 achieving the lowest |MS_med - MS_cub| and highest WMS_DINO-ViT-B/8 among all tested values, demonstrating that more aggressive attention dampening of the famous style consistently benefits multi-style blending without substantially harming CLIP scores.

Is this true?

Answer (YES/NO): NO